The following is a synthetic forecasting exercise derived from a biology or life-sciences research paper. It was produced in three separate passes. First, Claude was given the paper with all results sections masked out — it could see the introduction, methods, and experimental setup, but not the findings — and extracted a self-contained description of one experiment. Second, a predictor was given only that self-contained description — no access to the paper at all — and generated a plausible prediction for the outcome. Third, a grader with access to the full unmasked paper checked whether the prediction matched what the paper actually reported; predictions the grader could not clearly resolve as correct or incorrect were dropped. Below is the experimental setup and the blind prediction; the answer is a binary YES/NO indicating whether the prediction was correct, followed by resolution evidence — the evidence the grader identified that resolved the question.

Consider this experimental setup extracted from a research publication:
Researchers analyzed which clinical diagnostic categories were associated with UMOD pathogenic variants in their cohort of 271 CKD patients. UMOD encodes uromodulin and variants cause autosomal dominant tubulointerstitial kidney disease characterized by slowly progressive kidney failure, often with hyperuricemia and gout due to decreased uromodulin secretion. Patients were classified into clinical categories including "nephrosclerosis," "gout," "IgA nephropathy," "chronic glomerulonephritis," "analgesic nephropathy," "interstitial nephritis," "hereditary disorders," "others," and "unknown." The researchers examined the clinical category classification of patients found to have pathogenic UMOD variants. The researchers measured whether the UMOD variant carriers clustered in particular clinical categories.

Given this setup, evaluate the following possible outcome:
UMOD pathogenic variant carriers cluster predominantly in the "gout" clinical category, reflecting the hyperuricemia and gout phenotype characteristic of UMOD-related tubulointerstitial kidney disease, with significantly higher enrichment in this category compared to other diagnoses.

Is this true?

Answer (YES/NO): NO